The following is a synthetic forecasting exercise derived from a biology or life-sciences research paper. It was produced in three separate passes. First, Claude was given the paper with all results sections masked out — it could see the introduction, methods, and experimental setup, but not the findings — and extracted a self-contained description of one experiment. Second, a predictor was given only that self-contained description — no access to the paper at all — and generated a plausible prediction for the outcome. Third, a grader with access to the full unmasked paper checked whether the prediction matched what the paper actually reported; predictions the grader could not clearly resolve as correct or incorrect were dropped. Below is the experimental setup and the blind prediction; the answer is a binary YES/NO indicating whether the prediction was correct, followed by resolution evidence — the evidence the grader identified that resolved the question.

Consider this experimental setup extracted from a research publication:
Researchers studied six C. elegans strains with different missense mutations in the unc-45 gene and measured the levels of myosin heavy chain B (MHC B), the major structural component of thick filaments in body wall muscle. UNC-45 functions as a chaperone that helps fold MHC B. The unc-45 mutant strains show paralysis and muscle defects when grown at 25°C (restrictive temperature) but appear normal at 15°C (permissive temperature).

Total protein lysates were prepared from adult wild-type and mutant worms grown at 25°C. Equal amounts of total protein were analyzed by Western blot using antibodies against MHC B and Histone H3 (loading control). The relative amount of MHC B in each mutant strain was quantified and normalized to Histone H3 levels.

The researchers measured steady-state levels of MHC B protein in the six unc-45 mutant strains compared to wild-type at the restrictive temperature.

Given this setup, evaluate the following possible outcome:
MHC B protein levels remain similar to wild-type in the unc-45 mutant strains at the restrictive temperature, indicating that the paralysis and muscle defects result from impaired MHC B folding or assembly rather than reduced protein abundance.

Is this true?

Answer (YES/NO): NO